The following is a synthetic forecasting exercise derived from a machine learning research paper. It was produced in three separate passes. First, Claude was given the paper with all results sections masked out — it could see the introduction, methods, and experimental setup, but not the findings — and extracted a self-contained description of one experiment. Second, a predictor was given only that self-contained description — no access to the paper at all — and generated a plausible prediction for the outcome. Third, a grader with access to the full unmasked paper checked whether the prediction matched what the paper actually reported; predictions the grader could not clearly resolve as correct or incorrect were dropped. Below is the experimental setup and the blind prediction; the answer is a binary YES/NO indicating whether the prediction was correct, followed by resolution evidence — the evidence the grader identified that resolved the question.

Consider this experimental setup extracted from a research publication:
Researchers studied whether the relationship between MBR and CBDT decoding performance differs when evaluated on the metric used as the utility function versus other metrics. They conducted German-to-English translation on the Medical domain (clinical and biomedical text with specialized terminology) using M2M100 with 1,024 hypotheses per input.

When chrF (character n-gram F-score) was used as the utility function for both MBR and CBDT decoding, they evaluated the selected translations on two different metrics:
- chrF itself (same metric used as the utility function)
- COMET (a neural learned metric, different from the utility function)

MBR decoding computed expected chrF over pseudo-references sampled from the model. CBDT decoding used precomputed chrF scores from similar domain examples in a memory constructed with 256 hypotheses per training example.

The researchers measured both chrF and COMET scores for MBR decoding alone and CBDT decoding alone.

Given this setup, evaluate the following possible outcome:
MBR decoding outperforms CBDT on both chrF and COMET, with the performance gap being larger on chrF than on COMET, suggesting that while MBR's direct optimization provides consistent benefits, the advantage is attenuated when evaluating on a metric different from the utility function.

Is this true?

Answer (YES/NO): NO